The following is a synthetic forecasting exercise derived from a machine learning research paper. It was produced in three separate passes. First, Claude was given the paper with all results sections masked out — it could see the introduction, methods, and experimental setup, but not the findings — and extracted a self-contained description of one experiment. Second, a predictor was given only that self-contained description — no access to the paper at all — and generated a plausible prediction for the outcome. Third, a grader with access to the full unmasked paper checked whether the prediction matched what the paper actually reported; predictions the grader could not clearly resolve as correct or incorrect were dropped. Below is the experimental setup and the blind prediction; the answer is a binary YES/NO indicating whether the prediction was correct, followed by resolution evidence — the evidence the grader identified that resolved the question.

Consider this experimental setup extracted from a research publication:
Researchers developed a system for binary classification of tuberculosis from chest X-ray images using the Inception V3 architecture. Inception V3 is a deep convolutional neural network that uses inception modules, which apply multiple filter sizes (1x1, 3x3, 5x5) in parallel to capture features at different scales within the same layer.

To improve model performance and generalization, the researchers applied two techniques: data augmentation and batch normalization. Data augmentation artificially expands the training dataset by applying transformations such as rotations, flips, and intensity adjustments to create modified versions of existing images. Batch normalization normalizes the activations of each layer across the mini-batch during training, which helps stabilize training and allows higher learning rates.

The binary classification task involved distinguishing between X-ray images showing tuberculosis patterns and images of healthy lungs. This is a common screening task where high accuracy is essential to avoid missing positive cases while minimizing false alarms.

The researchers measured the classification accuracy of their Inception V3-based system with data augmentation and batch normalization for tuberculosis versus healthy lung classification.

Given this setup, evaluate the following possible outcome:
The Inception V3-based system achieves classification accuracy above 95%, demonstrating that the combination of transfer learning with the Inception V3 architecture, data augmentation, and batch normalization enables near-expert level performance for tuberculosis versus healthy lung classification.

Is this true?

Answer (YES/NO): YES